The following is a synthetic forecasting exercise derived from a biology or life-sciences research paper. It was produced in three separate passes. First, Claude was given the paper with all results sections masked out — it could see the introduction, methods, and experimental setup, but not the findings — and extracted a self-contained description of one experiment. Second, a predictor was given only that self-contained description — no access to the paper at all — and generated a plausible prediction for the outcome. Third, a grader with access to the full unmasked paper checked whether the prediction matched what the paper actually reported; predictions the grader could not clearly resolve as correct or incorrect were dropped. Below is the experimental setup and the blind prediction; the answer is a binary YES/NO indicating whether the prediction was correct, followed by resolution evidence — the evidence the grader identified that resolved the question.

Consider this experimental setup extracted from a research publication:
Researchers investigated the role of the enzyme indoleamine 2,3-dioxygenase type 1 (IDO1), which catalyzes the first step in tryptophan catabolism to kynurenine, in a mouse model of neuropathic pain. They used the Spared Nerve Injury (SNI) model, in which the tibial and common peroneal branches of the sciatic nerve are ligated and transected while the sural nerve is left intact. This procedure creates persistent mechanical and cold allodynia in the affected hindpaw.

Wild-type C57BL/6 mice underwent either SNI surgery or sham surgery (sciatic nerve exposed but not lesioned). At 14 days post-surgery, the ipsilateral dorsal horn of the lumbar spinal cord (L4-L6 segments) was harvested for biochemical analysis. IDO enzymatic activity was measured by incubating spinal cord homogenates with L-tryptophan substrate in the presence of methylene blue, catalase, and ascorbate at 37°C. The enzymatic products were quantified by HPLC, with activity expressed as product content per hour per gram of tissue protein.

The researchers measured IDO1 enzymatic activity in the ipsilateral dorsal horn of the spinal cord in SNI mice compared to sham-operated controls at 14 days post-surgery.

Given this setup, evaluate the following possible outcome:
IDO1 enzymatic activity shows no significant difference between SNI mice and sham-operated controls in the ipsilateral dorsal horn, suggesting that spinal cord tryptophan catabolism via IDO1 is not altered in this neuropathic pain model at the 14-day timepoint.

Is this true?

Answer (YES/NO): NO